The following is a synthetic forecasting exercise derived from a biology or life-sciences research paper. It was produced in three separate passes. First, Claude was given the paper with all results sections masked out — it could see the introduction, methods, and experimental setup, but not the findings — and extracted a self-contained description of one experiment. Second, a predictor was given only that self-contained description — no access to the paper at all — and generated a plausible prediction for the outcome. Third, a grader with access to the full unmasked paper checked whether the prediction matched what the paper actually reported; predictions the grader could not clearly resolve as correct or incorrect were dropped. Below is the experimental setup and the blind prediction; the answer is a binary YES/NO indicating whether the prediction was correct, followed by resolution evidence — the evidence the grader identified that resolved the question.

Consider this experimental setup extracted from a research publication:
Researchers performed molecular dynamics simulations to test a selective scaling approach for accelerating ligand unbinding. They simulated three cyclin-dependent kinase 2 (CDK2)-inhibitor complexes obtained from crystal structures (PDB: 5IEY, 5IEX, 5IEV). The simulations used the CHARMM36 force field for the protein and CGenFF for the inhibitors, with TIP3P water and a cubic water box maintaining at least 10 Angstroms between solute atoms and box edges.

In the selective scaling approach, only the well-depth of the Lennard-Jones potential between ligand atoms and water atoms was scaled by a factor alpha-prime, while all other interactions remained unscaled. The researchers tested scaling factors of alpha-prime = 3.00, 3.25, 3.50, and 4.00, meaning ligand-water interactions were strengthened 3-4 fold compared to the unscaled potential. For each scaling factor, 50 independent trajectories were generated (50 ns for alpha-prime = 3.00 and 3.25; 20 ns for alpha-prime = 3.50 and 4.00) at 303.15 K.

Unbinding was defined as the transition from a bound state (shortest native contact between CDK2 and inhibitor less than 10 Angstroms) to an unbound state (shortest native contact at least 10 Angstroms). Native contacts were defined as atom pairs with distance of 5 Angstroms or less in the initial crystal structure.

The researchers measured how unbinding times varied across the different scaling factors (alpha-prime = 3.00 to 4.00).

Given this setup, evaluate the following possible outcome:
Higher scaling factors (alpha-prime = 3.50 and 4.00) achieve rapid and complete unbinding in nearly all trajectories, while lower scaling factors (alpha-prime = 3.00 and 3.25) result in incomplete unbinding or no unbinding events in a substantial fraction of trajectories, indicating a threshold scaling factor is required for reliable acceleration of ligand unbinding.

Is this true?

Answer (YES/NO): NO